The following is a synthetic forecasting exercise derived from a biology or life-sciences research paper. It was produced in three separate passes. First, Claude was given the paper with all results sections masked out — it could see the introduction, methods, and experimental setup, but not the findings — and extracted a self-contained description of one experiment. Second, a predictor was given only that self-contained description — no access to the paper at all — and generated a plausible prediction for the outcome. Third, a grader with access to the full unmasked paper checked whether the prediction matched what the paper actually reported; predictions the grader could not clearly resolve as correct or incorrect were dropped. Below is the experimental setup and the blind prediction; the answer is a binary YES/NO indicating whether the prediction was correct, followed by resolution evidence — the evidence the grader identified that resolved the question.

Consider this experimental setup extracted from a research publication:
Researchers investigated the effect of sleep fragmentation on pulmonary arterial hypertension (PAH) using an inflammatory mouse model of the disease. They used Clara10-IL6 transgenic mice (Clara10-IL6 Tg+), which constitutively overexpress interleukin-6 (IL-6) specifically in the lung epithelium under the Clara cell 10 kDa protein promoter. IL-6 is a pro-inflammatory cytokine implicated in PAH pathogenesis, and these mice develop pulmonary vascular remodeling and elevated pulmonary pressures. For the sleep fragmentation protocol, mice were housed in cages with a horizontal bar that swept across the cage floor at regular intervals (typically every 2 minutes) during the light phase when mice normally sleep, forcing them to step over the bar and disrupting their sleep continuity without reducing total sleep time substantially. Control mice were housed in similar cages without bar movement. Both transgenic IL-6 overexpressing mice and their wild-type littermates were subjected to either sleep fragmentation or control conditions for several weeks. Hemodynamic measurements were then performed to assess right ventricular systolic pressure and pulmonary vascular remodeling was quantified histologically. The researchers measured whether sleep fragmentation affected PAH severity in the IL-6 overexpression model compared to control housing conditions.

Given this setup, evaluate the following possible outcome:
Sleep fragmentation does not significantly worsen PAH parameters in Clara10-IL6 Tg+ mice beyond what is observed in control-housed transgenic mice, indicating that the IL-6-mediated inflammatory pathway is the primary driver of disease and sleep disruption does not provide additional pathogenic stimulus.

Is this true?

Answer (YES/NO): NO